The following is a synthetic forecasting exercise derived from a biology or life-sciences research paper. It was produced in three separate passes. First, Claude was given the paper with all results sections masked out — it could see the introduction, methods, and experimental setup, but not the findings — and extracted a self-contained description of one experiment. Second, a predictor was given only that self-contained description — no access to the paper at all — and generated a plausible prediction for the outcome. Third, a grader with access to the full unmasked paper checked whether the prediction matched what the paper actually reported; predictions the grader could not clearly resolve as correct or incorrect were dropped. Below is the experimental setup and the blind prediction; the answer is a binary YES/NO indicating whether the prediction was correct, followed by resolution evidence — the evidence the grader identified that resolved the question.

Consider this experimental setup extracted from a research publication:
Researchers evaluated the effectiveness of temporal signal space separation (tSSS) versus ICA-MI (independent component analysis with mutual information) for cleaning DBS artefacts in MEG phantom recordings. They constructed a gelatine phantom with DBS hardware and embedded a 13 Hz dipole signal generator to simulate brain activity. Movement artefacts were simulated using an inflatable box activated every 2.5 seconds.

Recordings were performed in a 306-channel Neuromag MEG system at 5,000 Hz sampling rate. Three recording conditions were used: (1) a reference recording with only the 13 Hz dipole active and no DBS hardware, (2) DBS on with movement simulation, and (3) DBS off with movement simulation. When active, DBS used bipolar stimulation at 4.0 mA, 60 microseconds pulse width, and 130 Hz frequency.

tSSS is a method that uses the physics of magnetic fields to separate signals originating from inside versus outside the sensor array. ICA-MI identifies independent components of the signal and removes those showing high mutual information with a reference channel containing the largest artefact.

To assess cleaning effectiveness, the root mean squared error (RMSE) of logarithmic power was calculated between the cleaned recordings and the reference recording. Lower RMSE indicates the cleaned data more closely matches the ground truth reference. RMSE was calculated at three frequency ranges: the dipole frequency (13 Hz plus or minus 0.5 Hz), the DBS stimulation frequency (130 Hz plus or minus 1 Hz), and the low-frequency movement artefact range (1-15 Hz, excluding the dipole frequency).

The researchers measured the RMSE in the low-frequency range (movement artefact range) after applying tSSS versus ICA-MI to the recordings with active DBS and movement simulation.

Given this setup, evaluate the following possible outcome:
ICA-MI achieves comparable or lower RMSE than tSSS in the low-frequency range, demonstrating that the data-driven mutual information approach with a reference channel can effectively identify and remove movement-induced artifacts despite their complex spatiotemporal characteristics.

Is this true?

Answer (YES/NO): YES